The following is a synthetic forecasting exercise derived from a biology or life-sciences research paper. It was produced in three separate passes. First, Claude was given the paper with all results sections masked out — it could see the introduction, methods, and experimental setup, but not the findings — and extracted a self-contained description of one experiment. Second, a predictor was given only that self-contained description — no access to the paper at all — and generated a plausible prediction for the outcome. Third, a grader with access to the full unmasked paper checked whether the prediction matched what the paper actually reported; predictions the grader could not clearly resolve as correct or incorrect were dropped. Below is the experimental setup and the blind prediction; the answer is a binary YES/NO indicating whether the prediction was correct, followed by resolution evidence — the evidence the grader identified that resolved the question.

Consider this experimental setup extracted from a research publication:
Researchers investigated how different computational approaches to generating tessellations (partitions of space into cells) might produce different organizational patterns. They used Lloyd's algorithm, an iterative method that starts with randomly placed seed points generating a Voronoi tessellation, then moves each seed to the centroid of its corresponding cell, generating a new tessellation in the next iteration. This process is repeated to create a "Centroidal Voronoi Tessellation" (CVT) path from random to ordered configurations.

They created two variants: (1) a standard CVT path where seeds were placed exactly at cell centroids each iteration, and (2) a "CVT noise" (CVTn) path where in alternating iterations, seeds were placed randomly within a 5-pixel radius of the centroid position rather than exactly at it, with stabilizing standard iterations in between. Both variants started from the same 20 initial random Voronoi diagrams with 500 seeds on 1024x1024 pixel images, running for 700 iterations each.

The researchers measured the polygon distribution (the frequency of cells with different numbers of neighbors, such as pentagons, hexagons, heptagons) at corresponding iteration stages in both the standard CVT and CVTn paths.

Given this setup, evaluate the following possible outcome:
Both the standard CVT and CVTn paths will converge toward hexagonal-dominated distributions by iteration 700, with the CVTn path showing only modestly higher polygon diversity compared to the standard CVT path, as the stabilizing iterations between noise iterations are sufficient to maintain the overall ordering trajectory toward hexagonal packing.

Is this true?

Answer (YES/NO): NO